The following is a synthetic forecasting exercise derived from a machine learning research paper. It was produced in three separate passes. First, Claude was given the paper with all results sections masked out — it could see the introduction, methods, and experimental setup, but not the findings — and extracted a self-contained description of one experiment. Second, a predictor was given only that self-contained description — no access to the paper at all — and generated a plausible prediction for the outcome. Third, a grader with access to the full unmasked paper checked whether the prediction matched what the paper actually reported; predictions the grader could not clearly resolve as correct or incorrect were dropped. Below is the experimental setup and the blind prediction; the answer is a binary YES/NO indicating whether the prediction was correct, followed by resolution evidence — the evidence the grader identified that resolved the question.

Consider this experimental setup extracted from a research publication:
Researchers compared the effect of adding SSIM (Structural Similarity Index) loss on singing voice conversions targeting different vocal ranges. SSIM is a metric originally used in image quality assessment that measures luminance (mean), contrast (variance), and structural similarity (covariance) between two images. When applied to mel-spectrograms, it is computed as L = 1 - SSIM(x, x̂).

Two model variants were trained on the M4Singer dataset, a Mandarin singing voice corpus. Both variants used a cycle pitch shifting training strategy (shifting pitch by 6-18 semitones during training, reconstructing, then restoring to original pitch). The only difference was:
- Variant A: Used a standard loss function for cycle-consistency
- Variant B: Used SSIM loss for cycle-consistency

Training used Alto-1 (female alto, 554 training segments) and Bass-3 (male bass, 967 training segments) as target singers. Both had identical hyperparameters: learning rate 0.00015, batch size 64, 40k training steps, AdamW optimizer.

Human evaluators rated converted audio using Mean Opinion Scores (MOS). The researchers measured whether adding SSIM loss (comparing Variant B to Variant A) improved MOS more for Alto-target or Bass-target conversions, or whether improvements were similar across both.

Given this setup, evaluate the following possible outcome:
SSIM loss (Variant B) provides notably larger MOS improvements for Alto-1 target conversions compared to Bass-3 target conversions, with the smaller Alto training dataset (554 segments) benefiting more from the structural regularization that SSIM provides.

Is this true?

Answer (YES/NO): YES